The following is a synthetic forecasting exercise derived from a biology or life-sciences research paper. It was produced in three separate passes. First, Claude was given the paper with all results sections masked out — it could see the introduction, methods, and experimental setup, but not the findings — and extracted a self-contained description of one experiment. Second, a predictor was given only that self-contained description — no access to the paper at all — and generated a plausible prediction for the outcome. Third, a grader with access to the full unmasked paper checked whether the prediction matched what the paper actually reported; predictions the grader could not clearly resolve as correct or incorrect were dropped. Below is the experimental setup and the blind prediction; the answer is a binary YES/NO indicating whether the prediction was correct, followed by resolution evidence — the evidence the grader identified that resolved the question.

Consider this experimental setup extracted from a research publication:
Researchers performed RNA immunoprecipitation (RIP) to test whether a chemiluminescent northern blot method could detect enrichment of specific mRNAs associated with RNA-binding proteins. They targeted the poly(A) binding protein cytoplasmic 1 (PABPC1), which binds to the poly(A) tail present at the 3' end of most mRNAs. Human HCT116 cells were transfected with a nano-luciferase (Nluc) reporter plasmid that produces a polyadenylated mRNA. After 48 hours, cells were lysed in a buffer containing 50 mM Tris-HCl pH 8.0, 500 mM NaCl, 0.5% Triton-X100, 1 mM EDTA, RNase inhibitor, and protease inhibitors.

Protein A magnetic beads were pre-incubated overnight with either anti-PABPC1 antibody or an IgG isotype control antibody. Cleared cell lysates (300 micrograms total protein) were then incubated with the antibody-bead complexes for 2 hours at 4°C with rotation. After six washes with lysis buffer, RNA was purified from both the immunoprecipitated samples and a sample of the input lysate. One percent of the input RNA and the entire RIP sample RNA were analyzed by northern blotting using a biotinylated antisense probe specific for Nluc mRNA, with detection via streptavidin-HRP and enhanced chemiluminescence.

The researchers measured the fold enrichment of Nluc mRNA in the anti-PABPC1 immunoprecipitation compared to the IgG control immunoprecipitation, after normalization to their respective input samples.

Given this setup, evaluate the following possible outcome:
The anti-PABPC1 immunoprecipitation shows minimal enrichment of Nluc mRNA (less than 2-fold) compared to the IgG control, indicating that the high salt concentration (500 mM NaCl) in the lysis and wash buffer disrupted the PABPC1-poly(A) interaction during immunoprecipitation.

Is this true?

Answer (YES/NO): NO